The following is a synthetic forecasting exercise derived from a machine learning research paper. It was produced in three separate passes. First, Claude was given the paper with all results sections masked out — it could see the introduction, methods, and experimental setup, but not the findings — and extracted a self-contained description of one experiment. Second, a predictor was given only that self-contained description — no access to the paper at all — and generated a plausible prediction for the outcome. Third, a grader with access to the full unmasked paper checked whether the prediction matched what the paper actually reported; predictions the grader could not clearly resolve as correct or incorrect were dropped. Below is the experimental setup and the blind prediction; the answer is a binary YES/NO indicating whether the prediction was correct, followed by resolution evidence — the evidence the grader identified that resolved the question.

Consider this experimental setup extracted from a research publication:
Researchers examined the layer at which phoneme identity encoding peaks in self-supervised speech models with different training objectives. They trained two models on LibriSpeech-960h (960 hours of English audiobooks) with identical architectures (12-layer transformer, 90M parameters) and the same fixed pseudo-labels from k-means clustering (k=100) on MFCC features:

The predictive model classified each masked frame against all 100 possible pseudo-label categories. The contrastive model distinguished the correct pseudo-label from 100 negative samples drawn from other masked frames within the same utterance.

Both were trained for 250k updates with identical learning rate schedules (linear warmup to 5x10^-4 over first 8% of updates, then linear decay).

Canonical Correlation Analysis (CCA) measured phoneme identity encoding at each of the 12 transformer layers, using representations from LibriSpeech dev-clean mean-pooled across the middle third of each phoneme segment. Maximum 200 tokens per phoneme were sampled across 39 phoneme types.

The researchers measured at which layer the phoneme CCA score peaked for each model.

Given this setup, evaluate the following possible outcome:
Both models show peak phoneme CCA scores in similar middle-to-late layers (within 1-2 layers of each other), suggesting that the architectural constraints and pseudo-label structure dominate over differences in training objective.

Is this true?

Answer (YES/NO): YES